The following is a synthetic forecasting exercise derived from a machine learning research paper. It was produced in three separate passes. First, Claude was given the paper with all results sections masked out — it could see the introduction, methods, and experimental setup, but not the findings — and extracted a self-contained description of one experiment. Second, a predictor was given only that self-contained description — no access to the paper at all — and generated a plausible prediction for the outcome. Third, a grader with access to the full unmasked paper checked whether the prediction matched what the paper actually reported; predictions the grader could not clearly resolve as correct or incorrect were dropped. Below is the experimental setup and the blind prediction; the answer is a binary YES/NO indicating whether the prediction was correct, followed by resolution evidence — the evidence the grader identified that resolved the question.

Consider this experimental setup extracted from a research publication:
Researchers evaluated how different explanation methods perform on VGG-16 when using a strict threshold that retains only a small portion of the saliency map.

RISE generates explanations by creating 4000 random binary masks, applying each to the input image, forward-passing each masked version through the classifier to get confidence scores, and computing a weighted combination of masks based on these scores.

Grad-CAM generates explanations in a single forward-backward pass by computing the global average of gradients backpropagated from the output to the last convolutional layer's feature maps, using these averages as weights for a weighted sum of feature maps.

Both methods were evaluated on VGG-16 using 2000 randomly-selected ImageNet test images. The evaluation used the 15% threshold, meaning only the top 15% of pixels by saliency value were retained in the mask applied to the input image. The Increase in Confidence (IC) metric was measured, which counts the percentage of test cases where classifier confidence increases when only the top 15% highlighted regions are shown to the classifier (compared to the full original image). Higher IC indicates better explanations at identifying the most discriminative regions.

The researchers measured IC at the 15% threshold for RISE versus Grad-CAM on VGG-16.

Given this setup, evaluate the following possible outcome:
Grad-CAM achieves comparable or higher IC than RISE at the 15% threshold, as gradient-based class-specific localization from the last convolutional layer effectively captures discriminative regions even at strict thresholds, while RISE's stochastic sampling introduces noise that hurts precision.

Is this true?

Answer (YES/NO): NO